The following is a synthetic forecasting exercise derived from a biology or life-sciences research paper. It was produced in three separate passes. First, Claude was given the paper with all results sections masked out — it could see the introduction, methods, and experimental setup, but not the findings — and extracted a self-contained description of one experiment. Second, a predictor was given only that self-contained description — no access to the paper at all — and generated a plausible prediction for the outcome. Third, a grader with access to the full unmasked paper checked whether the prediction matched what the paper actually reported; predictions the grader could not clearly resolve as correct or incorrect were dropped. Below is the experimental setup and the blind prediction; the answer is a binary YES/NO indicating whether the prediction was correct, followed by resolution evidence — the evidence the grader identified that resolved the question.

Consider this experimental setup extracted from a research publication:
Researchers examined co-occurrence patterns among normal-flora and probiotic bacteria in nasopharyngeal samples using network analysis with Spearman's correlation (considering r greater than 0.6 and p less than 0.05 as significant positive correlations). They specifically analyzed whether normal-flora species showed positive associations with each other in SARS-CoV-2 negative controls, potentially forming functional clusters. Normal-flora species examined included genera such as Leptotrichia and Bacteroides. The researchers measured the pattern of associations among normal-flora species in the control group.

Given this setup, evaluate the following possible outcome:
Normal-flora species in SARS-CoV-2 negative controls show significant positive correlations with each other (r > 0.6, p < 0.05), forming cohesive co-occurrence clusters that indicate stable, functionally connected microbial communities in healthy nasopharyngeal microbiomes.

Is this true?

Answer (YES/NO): YES